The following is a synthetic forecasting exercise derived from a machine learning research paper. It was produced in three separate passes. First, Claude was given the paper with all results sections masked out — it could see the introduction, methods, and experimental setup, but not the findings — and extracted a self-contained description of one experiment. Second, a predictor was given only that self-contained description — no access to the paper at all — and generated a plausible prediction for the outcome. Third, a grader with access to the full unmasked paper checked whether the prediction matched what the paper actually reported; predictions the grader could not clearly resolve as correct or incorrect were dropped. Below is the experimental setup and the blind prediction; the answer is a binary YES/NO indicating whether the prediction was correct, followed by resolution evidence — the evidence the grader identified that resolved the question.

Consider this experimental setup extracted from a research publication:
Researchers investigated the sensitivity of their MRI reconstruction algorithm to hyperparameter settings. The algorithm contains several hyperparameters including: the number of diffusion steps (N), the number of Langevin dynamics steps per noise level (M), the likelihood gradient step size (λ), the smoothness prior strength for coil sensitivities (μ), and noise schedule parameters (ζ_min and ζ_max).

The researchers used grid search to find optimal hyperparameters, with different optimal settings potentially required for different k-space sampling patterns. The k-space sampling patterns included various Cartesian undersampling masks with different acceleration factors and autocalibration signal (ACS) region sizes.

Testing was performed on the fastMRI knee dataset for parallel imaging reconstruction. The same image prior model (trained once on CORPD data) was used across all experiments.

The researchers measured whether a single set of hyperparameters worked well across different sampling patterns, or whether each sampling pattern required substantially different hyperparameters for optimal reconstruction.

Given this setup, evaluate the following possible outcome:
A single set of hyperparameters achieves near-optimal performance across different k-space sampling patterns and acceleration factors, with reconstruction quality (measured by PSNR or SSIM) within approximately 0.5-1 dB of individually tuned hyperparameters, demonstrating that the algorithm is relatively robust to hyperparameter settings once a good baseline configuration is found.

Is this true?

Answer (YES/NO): NO